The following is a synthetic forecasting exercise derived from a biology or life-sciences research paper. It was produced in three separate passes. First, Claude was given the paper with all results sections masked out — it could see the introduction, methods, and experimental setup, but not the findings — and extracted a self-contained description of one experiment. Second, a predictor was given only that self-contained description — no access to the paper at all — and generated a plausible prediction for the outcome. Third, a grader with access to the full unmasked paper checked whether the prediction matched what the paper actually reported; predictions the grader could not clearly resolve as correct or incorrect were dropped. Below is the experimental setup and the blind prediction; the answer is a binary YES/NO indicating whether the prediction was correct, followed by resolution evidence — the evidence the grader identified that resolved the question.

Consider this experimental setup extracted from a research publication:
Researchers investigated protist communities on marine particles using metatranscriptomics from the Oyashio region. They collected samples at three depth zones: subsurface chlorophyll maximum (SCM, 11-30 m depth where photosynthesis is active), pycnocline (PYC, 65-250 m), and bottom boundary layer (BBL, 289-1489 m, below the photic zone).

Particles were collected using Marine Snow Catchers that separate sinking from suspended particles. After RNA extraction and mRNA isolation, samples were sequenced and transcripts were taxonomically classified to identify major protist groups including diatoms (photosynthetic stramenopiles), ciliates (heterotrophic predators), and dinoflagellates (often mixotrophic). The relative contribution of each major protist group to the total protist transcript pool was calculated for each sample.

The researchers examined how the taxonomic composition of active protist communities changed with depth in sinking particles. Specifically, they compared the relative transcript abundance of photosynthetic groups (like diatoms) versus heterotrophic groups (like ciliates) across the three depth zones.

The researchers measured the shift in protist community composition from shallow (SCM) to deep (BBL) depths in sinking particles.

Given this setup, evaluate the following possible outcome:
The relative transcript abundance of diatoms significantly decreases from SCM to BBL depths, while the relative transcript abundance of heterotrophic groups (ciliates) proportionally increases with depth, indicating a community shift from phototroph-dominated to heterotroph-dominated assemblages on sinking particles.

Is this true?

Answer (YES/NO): NO